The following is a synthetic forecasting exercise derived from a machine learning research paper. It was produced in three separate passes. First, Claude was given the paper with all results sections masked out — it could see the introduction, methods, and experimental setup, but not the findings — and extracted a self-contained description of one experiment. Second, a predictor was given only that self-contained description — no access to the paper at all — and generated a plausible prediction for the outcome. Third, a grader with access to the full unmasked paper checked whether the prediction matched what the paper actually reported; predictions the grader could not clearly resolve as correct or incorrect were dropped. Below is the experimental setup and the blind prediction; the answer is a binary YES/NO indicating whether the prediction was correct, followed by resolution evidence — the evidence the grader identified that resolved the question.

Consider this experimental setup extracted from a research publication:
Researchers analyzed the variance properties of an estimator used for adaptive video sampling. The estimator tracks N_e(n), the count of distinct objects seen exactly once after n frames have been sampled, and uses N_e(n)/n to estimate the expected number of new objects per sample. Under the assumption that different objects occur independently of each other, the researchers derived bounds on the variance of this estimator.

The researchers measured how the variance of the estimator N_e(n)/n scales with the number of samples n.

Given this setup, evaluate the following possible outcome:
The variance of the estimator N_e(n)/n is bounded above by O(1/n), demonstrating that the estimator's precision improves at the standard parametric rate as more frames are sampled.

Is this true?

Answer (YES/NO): NO